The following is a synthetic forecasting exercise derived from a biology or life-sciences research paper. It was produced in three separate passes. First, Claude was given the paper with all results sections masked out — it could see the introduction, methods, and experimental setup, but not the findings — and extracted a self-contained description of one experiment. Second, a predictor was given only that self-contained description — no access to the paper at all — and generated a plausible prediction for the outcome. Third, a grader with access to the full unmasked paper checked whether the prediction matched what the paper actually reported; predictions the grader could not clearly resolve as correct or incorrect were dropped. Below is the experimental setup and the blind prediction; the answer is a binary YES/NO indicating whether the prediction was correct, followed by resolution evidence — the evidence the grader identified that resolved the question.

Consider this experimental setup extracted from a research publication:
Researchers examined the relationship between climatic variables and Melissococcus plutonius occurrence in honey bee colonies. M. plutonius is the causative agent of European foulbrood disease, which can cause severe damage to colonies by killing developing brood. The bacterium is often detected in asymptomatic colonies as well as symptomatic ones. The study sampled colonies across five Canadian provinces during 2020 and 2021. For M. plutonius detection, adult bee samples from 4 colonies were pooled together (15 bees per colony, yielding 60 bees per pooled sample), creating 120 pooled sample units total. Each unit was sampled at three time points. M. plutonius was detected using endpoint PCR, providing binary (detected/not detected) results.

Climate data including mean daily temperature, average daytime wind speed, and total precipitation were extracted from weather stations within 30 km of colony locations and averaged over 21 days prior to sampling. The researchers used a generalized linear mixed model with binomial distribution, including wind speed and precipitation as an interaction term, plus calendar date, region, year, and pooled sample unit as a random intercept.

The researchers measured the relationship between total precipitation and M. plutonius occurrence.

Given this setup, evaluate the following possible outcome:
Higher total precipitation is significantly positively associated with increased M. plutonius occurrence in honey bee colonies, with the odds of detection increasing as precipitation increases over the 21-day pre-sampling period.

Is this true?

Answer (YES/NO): NO